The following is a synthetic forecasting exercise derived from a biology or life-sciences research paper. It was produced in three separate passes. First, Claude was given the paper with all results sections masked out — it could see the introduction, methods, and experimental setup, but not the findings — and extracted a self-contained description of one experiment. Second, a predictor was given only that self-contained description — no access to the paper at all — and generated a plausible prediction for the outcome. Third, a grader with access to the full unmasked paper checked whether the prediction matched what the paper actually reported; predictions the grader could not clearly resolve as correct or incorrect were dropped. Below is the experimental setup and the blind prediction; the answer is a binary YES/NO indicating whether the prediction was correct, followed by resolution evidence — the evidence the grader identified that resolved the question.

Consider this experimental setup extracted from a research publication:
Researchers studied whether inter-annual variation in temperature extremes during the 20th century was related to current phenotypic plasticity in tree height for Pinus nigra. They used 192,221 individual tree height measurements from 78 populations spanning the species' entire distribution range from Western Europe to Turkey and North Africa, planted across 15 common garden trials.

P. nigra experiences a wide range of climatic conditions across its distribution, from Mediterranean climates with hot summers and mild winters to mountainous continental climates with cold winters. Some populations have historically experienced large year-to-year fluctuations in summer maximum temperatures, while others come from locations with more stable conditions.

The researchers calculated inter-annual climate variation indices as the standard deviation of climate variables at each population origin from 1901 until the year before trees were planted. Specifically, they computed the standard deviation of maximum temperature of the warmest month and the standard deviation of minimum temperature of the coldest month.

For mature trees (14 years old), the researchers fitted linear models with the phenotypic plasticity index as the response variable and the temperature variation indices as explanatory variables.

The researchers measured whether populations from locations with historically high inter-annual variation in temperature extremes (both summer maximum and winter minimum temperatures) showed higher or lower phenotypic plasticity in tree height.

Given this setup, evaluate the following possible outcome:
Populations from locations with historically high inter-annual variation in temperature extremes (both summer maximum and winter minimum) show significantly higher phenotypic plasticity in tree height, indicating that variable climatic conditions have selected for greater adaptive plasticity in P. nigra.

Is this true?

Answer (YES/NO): NO